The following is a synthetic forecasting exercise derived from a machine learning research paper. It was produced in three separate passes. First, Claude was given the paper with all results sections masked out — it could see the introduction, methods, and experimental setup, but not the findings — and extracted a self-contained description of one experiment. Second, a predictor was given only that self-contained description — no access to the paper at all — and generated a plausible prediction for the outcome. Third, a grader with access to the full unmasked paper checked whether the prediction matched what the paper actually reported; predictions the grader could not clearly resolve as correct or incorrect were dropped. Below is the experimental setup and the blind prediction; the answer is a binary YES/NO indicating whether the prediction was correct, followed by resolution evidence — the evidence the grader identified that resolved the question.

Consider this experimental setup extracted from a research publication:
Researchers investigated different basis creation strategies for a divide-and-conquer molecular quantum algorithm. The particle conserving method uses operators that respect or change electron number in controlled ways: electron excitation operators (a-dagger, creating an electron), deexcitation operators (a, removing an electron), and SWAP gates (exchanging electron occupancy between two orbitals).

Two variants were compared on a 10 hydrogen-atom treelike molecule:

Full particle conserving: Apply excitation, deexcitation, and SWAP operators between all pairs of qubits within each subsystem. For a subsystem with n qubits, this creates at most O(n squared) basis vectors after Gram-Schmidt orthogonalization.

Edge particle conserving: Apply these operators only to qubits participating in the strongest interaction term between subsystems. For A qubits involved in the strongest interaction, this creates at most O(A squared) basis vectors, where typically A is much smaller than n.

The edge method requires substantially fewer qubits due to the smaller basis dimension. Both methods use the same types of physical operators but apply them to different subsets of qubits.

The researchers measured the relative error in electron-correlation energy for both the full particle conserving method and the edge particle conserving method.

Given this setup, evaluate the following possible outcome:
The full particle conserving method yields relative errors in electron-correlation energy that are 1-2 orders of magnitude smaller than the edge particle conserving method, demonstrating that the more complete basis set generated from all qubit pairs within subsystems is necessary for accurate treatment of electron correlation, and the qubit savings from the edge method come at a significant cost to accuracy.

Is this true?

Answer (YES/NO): NO